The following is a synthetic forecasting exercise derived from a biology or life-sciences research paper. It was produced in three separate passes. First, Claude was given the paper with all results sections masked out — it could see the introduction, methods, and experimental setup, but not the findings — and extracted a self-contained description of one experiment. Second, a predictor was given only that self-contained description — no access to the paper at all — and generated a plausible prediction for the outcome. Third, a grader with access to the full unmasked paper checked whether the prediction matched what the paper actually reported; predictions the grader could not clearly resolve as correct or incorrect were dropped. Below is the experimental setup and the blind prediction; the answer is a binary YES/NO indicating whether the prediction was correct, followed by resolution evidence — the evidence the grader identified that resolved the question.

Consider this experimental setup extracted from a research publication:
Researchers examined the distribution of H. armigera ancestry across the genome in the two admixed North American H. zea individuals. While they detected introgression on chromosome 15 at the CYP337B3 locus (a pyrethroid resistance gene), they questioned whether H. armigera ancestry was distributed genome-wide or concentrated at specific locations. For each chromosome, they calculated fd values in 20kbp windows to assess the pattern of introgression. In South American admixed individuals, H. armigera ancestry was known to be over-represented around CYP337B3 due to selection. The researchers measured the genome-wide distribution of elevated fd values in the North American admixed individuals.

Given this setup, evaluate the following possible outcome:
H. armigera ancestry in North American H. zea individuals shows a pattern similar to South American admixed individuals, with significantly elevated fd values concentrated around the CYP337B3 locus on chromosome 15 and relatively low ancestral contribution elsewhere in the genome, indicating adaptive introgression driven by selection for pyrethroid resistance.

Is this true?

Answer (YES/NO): YES